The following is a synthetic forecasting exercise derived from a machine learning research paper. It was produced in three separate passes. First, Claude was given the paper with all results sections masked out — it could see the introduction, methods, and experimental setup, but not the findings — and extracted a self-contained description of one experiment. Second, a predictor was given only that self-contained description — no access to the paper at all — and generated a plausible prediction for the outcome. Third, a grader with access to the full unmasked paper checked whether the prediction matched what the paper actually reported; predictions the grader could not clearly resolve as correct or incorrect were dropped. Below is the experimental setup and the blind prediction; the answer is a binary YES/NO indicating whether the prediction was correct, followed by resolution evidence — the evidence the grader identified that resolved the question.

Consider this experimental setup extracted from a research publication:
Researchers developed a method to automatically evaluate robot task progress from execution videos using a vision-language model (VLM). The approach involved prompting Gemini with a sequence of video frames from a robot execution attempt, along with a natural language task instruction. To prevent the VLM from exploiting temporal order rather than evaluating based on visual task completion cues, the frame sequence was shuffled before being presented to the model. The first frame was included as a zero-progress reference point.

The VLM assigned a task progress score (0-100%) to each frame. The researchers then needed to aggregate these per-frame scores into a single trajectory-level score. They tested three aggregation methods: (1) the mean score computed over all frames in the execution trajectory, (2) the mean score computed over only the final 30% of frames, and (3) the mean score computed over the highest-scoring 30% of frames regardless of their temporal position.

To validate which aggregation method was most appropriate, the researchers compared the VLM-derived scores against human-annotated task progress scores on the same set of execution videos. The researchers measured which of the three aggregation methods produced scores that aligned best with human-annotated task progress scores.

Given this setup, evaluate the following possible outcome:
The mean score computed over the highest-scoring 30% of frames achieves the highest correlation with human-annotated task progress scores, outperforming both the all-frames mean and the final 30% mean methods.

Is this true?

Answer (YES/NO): NO